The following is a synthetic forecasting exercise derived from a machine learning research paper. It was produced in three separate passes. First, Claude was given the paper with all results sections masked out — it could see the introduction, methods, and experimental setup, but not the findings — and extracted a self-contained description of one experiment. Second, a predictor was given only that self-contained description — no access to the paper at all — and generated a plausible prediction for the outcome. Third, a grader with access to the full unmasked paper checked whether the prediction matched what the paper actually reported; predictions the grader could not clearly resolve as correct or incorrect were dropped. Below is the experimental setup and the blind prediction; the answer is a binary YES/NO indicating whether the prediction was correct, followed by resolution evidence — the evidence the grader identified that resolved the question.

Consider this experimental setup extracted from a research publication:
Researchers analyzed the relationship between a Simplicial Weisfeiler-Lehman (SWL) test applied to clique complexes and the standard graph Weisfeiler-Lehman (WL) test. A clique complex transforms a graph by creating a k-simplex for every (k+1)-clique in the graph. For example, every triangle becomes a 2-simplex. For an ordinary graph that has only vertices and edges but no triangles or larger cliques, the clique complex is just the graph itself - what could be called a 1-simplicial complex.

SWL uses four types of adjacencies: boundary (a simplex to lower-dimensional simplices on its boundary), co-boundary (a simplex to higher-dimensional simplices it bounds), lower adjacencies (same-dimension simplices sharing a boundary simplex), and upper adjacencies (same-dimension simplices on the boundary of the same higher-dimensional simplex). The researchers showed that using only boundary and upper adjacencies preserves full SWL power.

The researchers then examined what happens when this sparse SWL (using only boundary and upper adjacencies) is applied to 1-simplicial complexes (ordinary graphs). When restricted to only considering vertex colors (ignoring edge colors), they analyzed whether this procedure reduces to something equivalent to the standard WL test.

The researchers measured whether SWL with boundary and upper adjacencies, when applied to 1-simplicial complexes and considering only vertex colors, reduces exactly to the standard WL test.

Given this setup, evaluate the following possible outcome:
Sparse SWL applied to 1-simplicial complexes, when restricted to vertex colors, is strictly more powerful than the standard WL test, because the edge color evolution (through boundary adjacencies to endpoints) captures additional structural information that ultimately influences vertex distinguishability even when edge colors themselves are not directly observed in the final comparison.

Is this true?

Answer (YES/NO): NO